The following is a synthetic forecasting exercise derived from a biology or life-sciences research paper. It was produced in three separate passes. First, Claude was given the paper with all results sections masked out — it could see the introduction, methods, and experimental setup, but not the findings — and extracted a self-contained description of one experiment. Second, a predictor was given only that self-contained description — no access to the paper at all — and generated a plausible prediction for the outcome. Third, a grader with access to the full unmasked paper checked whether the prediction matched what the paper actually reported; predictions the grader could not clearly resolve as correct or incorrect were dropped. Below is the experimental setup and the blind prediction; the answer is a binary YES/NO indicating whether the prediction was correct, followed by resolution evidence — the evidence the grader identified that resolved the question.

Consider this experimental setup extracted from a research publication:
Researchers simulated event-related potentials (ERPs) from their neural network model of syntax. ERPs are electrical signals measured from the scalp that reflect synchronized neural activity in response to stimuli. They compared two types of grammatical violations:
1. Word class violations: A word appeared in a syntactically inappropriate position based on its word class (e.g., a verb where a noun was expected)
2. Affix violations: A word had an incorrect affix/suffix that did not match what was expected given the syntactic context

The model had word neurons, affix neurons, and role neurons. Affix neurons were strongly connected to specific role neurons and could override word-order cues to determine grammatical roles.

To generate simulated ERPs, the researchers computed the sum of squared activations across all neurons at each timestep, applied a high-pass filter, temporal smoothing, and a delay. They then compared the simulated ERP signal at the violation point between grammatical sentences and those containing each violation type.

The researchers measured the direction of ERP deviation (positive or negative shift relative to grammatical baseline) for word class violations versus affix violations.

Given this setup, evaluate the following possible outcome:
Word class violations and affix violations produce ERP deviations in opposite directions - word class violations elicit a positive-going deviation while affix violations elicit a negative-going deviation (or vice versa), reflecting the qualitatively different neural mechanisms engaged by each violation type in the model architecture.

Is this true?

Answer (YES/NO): YES